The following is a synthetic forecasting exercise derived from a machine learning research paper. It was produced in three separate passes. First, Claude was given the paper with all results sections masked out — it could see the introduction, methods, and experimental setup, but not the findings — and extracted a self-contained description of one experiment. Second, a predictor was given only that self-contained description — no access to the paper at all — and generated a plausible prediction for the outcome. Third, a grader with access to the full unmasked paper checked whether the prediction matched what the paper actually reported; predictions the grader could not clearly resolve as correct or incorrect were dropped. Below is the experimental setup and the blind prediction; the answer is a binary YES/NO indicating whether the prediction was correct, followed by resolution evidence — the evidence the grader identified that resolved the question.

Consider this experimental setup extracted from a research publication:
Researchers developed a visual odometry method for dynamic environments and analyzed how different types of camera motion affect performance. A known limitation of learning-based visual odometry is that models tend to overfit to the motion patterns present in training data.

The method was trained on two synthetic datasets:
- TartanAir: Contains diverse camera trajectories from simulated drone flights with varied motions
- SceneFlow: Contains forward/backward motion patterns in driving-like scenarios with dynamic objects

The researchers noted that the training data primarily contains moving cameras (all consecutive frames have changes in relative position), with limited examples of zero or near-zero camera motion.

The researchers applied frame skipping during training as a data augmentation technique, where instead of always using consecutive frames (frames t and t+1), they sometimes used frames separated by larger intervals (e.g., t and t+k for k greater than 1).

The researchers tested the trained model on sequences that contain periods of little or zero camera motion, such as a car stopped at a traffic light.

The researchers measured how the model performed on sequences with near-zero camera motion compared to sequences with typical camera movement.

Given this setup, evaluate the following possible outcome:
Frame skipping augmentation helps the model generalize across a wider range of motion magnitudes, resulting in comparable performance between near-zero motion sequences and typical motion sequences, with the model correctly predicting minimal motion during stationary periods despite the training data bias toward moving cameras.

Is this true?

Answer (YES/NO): NO